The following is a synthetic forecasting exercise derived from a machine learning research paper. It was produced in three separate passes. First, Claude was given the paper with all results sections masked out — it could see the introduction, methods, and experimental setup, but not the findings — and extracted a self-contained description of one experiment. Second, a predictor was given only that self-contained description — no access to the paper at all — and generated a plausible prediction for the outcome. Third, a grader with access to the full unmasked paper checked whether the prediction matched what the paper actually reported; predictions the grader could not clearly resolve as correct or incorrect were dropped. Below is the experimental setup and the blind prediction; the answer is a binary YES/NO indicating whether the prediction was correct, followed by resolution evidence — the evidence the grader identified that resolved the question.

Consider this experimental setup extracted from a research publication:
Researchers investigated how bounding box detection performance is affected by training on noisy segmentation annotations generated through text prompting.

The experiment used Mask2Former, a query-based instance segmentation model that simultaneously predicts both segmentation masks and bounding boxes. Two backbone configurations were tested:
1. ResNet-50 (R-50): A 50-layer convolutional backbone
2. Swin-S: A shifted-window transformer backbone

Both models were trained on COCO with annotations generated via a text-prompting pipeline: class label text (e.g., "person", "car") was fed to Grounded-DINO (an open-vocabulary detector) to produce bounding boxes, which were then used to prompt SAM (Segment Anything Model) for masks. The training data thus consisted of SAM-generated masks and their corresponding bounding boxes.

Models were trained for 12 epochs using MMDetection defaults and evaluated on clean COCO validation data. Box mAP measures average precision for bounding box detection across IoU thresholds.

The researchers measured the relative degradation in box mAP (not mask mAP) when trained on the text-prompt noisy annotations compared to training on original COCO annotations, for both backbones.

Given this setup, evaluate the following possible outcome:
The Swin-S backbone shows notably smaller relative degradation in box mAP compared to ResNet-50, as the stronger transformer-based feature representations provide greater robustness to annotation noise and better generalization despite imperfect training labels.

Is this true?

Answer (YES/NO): YES